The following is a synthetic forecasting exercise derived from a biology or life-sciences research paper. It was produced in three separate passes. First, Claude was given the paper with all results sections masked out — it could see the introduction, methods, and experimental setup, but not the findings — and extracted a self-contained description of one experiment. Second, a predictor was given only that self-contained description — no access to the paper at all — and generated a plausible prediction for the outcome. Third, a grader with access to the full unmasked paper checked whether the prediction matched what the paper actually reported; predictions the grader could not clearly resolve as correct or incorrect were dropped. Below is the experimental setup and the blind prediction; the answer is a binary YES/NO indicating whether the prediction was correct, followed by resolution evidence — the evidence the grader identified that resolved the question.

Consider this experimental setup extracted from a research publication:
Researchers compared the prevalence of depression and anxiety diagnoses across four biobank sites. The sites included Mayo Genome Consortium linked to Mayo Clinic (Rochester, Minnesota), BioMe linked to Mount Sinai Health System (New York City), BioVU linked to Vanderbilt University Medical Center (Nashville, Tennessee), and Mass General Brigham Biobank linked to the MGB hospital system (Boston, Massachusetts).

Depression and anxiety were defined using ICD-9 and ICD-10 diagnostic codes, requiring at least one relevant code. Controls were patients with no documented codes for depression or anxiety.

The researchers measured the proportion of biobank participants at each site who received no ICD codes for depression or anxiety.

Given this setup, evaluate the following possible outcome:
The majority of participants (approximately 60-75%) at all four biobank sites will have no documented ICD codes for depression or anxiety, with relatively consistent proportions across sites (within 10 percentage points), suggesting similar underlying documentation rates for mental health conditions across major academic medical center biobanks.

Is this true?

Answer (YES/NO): YES